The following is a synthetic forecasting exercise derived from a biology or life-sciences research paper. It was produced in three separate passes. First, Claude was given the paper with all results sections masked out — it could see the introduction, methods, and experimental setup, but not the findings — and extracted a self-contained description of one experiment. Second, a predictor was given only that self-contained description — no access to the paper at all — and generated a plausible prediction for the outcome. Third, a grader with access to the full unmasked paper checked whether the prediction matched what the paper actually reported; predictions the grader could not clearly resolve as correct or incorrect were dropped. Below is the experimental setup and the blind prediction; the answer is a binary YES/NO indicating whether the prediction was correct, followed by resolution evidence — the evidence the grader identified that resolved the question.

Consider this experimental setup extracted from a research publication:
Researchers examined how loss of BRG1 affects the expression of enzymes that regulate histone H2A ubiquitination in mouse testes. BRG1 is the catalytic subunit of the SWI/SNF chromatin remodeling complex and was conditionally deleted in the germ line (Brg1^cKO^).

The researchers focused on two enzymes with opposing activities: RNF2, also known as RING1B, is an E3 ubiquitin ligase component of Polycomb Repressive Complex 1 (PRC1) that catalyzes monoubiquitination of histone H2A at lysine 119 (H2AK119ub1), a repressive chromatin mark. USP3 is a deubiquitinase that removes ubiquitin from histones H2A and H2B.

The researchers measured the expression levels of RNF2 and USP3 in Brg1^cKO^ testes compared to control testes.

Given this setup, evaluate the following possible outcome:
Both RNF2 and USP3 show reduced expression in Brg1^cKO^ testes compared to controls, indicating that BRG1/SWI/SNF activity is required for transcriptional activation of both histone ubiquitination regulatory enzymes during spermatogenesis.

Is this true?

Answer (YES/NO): NO